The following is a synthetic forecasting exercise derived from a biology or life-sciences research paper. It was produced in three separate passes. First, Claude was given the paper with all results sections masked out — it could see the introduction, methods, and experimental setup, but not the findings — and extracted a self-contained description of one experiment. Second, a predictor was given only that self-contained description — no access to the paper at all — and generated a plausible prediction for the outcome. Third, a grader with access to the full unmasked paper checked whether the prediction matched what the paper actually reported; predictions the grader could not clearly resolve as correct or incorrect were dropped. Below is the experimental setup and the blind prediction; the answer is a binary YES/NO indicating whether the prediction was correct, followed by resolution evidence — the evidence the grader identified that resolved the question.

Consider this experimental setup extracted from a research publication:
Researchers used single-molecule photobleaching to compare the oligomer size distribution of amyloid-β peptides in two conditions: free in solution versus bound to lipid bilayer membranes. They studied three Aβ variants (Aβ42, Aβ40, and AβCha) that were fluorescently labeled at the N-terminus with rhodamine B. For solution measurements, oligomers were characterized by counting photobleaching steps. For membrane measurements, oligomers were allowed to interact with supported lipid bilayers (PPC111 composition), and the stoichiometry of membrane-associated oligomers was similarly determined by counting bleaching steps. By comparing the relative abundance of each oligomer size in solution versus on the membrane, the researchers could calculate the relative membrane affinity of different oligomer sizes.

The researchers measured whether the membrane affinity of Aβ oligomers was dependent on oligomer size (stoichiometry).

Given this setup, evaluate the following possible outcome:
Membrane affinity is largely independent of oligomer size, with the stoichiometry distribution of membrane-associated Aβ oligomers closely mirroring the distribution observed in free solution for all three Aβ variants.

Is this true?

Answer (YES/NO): NO